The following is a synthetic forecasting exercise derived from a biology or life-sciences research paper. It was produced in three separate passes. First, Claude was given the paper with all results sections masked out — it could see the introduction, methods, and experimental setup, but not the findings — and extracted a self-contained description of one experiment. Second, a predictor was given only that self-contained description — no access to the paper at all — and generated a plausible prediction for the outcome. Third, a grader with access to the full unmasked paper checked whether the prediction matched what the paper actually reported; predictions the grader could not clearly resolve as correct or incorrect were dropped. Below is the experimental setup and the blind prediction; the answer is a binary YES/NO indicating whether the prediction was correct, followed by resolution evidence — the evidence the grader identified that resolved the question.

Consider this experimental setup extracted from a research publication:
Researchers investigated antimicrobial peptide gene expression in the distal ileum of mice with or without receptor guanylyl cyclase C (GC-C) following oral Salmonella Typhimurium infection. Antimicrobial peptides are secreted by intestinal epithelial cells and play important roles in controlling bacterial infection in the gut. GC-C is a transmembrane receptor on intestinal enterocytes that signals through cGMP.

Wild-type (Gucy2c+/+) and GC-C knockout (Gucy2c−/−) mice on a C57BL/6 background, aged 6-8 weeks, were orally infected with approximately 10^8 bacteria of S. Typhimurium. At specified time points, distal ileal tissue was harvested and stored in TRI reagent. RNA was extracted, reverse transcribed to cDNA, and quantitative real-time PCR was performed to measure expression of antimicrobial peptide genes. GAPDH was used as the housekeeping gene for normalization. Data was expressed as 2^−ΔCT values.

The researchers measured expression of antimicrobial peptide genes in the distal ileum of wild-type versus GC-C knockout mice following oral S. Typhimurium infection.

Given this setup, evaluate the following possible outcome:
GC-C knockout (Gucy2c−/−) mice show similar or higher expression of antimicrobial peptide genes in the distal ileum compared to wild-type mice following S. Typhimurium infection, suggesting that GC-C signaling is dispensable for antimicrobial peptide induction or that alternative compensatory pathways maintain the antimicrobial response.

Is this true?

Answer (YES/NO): NO